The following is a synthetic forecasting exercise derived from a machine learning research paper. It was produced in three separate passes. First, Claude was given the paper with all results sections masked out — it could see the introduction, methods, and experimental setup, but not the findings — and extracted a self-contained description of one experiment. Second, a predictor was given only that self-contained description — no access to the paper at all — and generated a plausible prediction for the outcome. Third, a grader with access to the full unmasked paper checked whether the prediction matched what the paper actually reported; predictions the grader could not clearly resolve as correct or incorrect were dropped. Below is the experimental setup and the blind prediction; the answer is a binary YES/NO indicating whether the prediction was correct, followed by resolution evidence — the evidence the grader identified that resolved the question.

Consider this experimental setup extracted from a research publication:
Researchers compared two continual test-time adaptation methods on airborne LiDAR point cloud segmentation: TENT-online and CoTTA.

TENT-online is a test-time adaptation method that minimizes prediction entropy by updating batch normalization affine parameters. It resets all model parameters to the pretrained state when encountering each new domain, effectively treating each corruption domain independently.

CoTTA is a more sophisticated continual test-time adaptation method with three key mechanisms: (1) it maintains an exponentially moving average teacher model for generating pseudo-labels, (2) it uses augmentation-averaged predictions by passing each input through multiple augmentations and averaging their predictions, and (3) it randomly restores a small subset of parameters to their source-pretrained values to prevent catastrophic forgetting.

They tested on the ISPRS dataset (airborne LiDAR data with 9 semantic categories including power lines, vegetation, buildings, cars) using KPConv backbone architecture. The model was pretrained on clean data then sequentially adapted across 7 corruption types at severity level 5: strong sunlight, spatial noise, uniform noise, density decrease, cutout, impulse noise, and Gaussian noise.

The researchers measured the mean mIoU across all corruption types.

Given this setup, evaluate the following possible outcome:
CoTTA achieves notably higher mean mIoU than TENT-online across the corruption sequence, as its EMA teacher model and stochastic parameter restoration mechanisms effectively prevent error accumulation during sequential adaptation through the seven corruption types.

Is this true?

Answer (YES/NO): NO